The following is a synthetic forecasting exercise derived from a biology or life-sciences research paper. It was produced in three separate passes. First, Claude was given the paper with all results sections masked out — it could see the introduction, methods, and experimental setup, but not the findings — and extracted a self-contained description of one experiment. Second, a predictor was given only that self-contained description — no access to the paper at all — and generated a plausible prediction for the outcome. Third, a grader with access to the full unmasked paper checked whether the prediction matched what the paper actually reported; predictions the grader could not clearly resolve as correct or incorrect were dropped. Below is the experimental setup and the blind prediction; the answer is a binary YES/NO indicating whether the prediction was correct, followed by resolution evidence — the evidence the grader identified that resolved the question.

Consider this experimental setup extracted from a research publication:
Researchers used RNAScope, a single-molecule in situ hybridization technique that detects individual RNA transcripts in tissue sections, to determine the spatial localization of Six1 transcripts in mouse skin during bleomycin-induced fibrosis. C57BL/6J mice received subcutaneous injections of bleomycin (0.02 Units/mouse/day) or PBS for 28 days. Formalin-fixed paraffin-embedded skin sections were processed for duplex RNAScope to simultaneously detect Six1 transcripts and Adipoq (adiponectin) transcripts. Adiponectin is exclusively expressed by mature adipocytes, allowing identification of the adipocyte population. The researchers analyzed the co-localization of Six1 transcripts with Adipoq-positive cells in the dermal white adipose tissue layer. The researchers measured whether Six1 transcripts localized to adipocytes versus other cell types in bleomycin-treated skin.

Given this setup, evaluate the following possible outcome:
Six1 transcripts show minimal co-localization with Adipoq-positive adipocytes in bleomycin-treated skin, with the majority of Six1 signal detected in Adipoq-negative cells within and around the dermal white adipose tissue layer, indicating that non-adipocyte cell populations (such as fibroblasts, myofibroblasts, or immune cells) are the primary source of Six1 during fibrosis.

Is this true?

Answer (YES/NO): NO